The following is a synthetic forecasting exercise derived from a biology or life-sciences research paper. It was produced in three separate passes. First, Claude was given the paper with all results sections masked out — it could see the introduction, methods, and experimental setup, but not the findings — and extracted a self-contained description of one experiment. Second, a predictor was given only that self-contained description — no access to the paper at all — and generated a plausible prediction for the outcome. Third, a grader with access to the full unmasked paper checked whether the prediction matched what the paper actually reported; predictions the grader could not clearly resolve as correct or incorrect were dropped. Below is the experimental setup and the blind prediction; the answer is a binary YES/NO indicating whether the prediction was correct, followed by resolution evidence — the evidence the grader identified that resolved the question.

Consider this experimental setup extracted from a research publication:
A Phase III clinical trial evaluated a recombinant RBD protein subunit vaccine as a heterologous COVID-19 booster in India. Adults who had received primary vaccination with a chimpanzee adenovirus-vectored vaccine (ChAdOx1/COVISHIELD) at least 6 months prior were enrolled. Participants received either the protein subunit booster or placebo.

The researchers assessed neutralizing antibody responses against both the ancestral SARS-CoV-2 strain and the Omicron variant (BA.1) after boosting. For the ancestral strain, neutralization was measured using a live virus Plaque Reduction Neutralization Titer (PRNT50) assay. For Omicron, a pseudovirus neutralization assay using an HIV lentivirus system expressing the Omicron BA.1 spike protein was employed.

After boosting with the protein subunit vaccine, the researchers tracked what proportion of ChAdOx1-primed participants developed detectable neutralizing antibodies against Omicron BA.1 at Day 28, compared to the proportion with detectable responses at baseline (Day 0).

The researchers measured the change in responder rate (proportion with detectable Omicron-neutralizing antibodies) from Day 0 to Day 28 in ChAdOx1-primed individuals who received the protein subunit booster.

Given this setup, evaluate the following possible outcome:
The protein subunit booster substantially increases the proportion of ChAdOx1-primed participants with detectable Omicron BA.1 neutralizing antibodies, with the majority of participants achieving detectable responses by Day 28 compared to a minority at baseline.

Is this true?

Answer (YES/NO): YES